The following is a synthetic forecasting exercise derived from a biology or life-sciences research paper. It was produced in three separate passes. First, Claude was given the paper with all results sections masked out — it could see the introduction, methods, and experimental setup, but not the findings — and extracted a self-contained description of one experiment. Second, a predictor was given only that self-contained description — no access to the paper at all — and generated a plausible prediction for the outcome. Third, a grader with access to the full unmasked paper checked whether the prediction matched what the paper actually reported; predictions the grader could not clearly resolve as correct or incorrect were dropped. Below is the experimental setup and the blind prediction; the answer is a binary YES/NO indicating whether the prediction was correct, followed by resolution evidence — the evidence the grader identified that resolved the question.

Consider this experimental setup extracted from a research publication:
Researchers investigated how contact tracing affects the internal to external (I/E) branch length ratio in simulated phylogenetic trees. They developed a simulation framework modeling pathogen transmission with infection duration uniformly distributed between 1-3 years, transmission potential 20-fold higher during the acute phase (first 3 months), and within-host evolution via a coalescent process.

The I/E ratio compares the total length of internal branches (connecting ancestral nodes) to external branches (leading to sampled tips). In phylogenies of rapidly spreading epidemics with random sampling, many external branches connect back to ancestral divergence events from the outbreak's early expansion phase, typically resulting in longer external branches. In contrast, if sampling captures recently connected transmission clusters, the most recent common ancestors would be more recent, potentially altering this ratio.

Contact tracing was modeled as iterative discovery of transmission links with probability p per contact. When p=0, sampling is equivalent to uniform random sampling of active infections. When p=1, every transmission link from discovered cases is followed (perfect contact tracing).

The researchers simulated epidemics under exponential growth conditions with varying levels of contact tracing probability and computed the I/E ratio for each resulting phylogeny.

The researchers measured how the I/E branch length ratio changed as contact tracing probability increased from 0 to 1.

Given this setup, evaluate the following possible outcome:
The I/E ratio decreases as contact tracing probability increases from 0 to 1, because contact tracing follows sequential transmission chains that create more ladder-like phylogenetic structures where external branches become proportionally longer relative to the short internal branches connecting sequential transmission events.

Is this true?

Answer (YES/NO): NO